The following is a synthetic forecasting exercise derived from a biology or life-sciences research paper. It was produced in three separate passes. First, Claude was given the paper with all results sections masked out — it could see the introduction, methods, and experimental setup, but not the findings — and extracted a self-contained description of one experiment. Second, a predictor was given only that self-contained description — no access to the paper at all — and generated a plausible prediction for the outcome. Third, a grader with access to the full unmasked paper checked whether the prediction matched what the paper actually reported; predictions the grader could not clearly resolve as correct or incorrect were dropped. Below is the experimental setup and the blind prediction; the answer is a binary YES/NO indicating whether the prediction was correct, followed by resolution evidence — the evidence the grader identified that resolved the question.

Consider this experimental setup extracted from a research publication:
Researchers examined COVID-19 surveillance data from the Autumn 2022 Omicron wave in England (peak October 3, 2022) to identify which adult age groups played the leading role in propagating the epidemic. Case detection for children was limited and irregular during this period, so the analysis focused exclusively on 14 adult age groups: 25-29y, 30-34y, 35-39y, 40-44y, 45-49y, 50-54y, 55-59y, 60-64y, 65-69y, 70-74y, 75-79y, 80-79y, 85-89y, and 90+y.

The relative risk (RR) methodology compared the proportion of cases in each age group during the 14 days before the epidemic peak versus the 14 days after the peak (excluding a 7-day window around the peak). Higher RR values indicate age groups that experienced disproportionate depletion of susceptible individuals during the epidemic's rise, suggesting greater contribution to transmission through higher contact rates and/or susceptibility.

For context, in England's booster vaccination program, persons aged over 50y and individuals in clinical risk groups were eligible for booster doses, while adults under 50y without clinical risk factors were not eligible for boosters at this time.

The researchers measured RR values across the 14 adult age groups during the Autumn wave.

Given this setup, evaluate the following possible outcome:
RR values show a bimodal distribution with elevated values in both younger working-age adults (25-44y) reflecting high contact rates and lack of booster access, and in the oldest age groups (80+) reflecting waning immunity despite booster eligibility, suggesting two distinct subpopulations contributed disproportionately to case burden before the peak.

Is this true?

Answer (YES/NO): NO